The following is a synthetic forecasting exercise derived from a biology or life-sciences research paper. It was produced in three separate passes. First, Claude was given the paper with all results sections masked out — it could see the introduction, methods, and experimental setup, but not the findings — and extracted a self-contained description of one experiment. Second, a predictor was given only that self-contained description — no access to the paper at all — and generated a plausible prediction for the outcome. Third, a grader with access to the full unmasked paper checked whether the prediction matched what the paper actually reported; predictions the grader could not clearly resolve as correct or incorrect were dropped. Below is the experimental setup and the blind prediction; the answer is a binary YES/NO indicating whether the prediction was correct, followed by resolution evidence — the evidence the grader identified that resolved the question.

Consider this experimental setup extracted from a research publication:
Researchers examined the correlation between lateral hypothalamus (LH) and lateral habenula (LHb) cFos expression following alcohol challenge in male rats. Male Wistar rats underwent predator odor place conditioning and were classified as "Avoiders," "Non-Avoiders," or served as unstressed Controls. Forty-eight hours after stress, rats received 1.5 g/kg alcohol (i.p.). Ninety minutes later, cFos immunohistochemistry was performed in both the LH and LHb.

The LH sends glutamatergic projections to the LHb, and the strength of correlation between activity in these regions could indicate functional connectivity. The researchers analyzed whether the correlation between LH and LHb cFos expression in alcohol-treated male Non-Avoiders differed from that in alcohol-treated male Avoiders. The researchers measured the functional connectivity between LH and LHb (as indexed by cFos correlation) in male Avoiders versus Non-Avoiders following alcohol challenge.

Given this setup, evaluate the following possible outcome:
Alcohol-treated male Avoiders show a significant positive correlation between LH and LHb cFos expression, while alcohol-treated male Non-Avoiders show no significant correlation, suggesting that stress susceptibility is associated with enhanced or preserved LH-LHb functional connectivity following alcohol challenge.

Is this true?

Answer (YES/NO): NO